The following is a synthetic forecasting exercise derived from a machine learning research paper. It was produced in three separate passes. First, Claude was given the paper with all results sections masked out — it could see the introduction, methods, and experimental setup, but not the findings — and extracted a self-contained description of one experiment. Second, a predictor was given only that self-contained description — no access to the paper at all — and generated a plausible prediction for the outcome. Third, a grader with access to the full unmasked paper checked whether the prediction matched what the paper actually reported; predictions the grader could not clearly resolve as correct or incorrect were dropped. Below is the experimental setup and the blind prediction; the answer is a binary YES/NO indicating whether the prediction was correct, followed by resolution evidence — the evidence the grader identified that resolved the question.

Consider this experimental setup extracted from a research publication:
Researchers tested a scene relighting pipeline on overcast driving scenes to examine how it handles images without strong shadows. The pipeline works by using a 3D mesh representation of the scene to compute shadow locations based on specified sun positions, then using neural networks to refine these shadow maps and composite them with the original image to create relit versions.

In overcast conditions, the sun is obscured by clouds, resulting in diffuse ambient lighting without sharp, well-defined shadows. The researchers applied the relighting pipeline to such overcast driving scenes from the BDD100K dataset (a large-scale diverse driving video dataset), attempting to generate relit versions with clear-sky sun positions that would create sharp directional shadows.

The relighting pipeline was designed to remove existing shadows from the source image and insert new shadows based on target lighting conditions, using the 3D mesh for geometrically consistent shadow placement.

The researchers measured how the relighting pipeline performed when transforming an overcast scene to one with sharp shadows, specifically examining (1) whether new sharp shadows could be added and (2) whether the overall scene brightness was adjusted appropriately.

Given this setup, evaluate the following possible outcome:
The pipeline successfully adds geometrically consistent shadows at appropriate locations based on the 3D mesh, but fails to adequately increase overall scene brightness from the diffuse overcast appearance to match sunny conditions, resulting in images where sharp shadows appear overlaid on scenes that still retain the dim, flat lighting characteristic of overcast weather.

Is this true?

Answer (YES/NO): YES